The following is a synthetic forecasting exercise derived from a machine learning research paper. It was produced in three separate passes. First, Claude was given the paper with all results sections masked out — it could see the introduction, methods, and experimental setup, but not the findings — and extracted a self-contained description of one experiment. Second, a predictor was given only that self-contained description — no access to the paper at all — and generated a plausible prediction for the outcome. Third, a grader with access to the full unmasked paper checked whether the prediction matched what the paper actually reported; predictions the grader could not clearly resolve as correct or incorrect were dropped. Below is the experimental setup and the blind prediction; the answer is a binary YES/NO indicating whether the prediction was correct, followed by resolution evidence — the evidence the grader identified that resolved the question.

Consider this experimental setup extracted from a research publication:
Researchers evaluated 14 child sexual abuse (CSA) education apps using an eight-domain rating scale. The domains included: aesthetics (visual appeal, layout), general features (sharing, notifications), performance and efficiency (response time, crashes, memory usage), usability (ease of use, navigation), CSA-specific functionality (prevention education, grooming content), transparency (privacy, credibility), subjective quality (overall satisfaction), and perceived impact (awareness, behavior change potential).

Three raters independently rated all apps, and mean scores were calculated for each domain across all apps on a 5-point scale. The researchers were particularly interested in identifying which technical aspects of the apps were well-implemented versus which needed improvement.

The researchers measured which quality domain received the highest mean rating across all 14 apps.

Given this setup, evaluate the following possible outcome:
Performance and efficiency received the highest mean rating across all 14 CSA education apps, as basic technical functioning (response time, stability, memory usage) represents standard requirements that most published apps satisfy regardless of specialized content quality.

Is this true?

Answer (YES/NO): YES